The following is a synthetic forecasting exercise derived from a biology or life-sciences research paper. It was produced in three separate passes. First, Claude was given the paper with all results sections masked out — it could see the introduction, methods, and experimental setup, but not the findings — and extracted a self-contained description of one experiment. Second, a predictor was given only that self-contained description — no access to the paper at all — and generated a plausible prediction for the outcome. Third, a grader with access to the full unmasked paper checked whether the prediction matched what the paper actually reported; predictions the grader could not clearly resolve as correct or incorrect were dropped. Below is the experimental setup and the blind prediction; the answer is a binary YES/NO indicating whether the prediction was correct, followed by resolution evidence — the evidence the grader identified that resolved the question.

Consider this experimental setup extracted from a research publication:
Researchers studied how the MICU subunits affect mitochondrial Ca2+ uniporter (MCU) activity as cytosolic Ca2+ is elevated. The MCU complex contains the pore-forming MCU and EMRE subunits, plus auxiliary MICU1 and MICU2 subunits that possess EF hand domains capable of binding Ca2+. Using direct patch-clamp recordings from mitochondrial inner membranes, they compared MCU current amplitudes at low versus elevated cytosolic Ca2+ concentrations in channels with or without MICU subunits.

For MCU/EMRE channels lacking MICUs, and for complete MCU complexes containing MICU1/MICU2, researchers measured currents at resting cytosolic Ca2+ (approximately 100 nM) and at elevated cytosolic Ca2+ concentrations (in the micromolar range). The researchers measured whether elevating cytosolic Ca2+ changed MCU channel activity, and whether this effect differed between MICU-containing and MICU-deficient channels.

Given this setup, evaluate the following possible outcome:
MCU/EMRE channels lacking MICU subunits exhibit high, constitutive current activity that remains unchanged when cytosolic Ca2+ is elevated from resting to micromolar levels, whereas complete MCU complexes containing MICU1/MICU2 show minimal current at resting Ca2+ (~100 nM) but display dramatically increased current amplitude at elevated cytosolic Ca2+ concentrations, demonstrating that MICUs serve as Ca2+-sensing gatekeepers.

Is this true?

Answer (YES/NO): NO